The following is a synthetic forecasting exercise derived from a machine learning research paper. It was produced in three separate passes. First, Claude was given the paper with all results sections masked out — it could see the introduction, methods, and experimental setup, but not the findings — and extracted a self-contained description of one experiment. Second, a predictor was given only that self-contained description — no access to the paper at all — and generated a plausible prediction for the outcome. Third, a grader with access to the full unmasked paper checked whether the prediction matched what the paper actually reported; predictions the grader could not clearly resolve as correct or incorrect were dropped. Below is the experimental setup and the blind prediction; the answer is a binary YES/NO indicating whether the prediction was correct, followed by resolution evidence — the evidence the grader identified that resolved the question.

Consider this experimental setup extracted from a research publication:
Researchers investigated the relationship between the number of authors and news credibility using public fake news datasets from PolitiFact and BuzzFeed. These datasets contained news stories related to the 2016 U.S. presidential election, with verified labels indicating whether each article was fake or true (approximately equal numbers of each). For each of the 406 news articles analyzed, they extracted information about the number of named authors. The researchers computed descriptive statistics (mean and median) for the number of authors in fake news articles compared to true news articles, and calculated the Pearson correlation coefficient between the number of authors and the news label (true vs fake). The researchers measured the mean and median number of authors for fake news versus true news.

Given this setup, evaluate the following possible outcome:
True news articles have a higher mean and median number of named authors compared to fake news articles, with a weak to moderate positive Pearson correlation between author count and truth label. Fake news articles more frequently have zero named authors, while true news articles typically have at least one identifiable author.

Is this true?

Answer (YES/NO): YES